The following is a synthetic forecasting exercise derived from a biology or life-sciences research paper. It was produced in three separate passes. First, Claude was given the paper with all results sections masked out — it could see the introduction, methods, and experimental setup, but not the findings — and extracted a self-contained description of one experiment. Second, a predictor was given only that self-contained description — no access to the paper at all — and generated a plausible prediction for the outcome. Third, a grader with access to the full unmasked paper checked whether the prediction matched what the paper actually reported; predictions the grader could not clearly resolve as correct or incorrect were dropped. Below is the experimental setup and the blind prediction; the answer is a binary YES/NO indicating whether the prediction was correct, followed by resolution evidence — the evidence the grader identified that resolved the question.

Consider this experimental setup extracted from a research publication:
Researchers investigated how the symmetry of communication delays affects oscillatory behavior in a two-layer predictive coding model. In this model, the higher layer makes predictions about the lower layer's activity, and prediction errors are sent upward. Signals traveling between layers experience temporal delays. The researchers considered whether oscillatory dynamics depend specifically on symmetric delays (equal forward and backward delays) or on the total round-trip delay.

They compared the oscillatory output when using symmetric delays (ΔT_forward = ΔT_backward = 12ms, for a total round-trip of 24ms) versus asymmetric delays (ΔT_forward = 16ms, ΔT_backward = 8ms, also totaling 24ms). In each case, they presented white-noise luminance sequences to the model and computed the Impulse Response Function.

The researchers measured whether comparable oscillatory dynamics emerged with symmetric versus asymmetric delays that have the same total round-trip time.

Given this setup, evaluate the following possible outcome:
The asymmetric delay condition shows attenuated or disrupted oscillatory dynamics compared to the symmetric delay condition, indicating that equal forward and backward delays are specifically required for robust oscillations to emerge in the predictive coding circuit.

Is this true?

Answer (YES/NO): NO